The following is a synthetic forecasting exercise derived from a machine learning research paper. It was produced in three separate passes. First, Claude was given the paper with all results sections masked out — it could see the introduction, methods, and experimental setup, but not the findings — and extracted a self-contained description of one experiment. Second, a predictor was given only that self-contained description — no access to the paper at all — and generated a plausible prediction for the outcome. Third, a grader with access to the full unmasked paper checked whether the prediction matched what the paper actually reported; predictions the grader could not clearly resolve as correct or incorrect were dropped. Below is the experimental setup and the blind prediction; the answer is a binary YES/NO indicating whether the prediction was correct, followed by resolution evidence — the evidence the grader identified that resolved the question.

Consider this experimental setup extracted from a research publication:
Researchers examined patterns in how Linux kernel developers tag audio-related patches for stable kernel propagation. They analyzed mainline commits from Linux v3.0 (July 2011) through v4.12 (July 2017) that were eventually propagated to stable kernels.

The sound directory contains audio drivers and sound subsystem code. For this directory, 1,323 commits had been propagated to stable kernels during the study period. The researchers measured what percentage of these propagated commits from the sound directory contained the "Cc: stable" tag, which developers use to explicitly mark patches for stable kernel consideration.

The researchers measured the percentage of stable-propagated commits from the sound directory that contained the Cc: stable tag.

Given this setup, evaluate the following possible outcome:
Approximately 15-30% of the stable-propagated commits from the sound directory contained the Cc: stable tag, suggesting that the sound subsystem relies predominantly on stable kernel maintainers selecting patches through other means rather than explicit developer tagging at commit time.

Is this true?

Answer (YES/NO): NO